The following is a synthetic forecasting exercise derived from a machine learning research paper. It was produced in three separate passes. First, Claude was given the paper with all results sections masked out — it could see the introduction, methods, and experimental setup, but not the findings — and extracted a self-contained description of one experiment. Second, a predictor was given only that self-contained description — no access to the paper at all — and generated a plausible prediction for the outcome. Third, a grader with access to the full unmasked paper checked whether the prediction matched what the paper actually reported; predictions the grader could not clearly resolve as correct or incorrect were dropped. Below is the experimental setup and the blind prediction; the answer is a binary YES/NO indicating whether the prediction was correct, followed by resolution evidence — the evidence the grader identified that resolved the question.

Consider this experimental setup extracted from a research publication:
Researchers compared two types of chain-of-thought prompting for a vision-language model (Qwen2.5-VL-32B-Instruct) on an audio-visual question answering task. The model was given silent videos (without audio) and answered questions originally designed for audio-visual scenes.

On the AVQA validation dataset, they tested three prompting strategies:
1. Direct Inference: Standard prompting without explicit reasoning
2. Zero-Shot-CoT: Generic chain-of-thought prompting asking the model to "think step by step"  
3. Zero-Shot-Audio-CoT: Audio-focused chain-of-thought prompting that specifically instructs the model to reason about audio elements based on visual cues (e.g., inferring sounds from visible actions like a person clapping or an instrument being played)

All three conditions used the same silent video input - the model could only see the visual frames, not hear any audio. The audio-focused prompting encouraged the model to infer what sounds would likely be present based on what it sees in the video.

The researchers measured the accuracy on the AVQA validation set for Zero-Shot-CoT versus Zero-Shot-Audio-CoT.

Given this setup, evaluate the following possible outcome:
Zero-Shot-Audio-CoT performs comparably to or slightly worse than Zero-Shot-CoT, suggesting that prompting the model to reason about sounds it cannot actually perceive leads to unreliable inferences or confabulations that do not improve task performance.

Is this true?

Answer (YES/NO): NO